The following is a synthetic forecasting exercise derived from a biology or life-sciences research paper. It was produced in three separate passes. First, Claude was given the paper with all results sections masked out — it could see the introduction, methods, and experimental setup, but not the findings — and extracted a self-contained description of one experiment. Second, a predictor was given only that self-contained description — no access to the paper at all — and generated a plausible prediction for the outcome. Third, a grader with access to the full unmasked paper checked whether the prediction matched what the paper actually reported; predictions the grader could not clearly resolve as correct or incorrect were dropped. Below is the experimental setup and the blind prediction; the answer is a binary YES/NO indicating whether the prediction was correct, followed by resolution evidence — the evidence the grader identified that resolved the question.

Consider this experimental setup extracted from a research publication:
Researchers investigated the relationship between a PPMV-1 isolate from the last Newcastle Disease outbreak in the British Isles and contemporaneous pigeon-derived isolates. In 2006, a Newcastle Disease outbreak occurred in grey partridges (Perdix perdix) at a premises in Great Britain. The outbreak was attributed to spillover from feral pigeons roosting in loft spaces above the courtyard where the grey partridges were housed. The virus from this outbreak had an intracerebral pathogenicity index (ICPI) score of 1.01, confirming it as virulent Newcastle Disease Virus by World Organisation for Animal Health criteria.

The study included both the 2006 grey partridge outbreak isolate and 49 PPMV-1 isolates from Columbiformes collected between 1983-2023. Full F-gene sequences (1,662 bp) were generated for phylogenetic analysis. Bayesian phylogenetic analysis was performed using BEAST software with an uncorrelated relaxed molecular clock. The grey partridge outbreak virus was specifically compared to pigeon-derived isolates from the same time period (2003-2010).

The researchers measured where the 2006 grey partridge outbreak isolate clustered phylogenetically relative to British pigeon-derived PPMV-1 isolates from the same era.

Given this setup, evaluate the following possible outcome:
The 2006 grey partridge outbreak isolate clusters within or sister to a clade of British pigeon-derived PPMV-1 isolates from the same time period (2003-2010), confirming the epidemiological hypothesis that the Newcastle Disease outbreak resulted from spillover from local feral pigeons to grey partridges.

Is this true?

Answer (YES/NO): YES